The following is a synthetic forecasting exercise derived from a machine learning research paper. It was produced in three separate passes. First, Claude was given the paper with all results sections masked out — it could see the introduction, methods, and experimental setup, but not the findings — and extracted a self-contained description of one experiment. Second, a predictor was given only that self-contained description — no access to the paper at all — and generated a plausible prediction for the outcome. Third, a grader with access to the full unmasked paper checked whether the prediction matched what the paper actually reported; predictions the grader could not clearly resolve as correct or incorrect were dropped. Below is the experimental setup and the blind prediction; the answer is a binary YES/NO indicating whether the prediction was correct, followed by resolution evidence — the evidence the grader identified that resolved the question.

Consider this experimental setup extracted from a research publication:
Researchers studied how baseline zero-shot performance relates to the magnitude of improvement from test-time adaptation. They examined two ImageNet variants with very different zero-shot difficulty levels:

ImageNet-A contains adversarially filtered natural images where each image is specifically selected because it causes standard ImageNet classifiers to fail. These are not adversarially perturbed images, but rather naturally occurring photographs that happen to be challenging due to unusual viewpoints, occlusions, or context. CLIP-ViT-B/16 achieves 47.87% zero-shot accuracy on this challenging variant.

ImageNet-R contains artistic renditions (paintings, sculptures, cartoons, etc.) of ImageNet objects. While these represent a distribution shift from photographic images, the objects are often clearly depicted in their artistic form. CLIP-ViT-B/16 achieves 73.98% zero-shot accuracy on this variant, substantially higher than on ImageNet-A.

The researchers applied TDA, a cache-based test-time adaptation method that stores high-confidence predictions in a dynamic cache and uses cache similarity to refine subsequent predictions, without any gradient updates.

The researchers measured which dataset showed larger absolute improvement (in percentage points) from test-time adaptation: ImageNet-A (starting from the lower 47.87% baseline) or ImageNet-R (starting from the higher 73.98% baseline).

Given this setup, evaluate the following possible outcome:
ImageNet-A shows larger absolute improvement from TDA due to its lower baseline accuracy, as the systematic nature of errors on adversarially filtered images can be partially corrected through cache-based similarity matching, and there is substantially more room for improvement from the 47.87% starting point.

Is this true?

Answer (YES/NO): YES